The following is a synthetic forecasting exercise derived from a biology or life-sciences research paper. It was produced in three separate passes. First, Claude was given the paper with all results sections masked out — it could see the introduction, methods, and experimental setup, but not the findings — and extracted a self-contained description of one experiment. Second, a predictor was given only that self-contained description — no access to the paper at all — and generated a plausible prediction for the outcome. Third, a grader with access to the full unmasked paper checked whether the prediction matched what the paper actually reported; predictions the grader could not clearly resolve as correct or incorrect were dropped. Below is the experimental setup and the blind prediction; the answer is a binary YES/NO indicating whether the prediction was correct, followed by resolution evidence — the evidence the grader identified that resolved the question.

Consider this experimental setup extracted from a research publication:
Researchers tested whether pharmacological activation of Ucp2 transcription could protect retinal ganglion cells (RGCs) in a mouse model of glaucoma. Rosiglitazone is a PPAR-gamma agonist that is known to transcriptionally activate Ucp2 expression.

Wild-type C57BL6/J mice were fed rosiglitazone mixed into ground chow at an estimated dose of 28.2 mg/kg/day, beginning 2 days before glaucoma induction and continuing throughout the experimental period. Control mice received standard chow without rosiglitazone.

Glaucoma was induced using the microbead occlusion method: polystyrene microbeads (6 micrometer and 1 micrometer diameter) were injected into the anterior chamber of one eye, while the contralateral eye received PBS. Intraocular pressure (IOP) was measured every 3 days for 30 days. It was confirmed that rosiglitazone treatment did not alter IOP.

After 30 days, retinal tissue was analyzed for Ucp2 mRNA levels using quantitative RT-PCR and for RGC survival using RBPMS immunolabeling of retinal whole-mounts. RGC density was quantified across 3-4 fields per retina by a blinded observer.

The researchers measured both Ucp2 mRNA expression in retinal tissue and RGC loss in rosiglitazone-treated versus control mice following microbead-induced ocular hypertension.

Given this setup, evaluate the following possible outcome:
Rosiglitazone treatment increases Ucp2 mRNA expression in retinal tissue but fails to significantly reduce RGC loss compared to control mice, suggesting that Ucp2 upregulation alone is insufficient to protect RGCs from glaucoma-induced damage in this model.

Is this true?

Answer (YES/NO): YES